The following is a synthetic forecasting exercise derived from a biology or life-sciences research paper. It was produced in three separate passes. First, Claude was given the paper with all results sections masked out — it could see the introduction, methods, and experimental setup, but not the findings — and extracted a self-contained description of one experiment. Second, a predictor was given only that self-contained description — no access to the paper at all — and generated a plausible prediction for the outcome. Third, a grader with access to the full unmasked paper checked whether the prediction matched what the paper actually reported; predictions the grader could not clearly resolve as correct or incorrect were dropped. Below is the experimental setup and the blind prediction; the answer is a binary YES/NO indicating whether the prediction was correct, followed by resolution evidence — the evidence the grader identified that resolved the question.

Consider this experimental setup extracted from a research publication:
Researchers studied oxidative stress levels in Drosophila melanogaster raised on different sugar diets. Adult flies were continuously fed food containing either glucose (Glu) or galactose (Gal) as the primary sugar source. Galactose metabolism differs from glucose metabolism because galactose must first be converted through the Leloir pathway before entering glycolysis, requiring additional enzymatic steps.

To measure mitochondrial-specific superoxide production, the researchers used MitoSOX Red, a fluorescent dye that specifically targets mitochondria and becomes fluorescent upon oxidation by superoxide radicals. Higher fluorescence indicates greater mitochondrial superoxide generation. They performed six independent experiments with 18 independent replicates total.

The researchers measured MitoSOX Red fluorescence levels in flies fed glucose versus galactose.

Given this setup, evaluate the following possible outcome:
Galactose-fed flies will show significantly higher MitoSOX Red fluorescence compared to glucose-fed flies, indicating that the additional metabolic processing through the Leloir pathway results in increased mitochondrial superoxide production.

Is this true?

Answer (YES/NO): YES